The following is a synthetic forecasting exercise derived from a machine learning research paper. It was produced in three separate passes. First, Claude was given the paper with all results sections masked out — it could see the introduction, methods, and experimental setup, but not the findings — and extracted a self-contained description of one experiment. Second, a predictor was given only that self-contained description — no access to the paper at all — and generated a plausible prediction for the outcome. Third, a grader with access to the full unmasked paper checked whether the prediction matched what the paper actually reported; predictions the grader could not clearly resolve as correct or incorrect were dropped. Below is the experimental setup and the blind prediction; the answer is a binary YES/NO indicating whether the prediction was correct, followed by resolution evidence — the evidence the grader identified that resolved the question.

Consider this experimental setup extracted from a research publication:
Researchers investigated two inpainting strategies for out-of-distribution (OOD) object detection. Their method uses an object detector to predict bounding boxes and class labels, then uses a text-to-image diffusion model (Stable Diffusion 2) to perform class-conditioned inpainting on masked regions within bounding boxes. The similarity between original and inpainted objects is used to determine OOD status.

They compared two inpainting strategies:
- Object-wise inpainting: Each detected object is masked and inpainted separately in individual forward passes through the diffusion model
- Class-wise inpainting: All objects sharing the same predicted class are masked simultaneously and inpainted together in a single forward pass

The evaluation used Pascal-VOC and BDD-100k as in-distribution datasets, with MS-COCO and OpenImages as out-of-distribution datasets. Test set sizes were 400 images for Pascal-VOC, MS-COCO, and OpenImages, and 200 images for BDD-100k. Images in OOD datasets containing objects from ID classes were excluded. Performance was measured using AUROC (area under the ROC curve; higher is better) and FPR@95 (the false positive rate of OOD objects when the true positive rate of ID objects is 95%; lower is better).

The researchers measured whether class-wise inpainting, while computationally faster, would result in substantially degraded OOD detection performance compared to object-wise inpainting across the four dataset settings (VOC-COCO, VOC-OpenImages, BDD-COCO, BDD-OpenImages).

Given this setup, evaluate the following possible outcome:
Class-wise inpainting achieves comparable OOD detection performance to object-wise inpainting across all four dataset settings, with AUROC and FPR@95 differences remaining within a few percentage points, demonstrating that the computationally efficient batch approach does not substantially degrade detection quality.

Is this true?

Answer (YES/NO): YES